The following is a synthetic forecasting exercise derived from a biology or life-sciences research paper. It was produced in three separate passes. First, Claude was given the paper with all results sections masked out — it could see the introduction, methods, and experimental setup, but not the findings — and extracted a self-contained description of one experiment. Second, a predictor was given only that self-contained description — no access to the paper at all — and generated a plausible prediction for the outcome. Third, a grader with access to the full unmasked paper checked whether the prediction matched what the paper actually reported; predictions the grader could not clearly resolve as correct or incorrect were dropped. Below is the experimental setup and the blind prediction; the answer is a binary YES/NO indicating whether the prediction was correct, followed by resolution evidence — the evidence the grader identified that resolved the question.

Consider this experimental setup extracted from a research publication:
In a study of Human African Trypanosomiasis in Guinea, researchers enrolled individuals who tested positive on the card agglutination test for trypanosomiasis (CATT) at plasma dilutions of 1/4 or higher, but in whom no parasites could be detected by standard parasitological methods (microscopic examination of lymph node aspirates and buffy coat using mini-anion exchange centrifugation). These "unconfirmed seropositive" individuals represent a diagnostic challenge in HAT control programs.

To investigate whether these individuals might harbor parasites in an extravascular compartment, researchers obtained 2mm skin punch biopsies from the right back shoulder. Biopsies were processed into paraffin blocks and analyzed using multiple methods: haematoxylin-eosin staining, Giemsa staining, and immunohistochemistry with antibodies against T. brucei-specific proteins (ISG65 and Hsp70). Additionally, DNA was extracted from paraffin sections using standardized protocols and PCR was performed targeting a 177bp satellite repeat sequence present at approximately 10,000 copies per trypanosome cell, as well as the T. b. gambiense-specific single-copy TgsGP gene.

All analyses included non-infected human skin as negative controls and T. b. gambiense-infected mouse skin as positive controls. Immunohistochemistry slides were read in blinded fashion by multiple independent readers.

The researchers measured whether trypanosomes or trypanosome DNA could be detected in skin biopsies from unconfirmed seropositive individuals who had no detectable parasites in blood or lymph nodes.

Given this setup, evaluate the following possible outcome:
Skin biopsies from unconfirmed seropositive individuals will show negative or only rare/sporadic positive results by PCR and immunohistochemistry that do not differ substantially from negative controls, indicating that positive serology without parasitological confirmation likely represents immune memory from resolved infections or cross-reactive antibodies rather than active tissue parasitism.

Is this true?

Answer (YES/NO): NO